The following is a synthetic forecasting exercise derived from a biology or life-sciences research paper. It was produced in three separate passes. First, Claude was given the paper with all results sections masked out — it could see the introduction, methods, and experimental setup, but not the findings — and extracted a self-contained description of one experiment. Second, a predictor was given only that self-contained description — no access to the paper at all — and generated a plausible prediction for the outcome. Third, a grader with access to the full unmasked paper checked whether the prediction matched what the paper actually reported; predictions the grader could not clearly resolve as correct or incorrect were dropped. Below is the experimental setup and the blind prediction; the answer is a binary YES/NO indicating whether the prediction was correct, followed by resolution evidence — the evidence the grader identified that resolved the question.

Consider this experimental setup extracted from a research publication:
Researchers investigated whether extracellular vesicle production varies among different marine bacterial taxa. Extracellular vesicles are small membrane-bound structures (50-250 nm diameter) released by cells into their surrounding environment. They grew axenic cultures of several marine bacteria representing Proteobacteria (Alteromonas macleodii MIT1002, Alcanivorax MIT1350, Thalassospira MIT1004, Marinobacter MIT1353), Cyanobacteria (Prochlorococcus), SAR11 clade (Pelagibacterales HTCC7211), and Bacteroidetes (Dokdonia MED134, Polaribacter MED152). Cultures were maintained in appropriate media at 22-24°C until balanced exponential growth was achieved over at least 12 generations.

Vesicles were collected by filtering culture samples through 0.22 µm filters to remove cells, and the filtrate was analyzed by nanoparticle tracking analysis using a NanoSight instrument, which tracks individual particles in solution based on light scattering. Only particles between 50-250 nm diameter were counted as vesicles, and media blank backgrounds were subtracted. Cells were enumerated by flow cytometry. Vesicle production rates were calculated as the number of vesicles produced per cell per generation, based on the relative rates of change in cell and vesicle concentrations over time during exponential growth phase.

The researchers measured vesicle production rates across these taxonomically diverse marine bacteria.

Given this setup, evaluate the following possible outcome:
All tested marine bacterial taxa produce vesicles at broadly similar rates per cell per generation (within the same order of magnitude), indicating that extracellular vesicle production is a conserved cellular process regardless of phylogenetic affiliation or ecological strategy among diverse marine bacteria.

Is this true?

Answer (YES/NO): NO